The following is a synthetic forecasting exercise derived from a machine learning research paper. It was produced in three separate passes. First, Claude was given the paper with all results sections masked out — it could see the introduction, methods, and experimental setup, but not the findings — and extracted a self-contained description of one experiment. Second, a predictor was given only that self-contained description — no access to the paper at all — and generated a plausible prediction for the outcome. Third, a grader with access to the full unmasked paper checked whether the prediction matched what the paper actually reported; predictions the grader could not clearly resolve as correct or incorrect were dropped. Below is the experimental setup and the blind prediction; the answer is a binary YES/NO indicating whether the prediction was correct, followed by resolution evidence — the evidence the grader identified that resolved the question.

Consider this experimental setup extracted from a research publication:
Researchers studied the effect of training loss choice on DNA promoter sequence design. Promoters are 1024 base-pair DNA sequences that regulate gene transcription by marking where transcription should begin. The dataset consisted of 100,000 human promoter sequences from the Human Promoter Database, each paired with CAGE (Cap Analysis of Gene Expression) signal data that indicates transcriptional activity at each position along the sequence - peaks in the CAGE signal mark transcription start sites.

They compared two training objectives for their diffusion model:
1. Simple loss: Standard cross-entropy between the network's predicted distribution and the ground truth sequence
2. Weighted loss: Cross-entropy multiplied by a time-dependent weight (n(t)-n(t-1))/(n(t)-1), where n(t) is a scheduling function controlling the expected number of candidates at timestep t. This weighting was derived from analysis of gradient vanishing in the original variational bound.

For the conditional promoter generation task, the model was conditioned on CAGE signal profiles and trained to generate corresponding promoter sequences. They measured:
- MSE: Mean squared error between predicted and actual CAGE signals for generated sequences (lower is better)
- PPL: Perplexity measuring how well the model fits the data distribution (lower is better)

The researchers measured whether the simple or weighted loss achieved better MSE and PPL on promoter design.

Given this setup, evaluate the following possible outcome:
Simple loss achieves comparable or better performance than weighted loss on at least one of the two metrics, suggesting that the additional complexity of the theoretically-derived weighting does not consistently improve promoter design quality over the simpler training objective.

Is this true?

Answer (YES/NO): NO